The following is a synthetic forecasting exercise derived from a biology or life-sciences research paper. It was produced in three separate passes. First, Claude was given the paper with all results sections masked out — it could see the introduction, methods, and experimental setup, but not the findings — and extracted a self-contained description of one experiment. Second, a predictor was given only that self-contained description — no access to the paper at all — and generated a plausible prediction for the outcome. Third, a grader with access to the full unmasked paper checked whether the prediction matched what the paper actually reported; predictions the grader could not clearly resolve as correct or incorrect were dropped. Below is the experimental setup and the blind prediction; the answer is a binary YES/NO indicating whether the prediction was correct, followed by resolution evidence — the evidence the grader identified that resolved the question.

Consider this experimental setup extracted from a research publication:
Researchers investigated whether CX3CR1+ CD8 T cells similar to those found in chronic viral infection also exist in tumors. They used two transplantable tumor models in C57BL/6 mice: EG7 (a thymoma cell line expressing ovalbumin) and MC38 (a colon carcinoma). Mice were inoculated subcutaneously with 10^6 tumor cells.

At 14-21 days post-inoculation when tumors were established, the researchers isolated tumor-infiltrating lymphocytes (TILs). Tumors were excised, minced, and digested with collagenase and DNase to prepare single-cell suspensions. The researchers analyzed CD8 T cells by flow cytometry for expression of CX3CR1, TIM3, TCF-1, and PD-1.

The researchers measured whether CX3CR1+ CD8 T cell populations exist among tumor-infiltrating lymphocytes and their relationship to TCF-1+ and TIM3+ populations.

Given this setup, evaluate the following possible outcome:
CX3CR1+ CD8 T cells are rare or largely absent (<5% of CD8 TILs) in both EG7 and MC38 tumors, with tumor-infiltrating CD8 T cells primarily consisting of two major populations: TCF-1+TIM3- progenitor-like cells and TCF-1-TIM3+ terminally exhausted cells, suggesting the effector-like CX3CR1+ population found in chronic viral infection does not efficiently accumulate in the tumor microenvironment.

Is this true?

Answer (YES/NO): NO